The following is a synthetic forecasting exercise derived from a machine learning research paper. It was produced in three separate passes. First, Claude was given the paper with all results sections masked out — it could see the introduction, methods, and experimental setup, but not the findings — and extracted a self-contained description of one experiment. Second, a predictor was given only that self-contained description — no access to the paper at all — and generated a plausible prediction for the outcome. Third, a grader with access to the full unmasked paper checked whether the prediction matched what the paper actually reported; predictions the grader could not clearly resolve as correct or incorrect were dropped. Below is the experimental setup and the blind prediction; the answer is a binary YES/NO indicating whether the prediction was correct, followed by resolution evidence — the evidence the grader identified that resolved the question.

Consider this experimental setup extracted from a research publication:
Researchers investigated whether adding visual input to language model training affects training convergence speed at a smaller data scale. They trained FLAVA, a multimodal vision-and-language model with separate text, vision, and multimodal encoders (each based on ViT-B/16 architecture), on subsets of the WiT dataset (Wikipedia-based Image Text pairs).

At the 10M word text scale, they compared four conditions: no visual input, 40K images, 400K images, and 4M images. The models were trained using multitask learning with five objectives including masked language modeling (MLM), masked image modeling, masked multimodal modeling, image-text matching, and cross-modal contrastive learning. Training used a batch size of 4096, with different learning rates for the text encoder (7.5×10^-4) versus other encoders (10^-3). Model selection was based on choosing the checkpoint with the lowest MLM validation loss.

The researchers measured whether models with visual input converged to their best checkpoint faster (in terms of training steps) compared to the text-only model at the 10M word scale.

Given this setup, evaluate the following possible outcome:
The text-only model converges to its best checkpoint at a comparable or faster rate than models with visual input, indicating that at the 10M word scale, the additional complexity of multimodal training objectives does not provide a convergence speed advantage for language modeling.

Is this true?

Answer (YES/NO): YES